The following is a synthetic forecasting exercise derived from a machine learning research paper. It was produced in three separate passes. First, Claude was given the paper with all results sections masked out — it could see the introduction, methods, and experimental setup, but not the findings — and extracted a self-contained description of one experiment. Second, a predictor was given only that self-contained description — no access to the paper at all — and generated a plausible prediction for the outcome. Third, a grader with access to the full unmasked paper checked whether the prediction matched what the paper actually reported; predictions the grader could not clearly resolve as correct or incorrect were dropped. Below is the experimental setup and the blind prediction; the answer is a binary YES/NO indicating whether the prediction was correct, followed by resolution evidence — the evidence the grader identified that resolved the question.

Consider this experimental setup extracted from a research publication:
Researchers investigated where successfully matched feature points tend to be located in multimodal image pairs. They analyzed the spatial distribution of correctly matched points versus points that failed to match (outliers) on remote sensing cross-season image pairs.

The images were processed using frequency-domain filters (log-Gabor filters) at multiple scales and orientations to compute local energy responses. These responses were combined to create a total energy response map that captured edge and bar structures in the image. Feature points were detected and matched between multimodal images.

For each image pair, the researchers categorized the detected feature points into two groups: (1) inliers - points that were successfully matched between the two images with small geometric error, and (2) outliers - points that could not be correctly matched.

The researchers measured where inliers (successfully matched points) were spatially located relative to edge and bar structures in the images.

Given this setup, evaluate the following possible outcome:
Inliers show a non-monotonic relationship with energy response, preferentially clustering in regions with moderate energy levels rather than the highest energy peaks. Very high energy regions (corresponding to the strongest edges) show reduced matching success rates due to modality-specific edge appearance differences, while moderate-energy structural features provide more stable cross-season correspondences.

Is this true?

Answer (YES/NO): NO